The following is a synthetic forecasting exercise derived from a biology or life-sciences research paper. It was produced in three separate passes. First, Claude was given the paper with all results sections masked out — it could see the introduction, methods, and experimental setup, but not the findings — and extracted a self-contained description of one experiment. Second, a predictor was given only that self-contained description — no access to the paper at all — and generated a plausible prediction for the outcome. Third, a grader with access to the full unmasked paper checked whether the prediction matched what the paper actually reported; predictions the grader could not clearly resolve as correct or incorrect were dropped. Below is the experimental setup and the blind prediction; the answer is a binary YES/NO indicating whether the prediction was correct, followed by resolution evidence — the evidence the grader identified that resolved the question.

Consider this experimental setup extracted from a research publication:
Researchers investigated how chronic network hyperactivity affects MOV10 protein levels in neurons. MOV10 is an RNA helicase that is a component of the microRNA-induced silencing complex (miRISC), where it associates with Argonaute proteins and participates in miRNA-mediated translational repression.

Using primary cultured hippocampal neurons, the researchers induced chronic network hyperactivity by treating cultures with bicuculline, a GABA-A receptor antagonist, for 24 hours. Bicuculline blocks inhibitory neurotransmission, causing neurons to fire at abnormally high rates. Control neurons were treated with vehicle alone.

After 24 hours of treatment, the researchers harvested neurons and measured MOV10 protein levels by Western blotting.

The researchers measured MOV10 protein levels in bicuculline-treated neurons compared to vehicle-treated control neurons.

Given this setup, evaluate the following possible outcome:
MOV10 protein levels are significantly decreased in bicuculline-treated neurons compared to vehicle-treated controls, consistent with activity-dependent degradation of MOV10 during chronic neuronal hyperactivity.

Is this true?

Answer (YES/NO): YES